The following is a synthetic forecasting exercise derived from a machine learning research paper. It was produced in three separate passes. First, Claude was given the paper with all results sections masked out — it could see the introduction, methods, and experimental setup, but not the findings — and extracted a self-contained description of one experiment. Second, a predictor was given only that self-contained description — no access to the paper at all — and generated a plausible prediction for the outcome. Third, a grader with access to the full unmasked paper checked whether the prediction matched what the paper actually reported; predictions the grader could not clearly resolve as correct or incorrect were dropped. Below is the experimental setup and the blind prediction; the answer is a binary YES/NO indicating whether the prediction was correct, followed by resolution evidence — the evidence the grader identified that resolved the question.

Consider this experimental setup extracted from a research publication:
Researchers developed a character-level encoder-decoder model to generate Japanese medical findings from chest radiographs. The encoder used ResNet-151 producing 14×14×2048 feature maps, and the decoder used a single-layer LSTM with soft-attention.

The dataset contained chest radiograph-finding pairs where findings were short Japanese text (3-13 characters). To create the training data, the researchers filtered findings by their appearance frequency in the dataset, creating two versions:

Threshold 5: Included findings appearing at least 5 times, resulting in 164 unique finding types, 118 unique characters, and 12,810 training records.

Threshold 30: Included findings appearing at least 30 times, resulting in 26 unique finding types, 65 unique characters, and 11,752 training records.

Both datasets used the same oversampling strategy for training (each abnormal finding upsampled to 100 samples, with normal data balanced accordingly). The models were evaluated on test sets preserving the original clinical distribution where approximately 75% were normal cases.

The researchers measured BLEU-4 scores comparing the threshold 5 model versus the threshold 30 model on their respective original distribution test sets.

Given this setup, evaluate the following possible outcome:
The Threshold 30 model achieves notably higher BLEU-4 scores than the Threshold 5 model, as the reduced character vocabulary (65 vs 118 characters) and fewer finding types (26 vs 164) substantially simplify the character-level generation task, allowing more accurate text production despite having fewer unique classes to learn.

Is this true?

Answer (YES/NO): YES